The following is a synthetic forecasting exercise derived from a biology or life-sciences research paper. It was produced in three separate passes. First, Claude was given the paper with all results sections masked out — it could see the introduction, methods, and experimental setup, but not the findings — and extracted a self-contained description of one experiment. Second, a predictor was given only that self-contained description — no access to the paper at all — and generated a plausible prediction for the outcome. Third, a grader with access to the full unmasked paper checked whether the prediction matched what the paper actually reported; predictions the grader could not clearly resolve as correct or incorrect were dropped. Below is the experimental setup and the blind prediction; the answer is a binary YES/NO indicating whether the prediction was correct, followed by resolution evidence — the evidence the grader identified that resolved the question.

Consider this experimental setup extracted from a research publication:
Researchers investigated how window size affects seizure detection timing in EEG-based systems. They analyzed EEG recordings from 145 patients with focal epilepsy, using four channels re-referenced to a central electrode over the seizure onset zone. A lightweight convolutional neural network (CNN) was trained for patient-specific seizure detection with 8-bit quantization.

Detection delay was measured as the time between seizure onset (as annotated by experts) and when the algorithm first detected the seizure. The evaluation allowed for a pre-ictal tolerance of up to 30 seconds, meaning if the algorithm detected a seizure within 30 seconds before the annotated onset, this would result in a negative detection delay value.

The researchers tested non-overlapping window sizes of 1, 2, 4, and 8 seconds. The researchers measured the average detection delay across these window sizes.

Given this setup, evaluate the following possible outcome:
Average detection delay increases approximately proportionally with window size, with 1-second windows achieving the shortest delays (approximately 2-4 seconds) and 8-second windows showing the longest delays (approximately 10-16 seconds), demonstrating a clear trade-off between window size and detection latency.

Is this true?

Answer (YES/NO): NO